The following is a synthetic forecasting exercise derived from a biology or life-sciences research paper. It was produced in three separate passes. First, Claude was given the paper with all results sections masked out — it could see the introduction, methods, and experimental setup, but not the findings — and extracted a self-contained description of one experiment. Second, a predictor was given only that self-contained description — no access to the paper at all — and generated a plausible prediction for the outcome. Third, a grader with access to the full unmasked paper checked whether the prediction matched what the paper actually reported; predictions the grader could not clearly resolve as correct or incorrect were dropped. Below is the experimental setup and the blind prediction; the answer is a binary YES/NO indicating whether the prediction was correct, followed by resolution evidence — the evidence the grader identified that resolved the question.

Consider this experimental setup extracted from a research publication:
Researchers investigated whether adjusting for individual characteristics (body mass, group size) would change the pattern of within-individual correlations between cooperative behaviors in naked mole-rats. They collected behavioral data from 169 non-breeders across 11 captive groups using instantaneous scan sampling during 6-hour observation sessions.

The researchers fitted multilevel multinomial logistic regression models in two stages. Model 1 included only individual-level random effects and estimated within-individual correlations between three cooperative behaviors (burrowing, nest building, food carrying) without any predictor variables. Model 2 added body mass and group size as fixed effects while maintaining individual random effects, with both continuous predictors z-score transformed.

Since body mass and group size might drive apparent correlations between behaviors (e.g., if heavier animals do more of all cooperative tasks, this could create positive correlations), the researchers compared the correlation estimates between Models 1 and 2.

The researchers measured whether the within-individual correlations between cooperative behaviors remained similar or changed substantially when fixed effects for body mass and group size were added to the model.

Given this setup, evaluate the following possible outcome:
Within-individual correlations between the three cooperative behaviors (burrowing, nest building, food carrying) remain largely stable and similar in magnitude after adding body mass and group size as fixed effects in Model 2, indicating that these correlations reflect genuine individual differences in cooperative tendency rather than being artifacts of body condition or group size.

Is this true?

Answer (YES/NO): YES